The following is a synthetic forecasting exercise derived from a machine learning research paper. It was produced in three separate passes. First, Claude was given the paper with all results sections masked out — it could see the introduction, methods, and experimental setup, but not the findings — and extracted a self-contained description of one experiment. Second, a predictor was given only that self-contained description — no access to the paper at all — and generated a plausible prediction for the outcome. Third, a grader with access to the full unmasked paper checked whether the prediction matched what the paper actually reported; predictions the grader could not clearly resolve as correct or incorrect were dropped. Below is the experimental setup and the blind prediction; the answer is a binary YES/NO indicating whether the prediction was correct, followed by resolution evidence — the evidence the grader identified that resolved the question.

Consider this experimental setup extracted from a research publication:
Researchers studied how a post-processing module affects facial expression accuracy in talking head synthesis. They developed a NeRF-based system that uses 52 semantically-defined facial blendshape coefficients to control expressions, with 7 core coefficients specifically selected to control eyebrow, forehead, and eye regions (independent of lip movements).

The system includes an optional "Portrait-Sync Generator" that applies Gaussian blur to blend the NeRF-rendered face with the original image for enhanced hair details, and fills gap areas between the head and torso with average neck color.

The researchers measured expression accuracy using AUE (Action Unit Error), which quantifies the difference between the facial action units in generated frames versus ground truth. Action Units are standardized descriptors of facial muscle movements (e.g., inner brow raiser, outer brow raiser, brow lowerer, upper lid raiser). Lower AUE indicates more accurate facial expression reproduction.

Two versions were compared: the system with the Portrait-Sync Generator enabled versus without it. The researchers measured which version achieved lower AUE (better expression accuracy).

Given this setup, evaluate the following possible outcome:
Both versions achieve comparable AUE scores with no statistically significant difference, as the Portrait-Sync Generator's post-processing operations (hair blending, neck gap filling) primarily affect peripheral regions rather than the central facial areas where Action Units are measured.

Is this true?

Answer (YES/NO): NO